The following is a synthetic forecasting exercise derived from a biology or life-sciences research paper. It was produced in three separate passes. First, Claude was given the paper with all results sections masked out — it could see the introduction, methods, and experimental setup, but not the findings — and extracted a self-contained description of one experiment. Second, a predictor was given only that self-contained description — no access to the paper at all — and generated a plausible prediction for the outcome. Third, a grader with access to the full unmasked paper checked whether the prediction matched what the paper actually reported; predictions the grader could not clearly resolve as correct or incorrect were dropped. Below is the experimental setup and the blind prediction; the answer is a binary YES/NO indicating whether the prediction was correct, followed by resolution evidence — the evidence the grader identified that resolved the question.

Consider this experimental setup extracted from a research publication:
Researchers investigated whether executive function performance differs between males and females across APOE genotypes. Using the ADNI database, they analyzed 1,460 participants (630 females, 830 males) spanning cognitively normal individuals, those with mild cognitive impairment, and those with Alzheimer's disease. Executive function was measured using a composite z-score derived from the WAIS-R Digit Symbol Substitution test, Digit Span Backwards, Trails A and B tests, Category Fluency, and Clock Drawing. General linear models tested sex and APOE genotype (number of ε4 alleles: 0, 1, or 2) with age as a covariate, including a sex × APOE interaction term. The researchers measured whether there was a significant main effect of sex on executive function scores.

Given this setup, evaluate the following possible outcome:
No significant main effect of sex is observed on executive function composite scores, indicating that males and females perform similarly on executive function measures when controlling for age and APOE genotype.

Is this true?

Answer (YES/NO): YES